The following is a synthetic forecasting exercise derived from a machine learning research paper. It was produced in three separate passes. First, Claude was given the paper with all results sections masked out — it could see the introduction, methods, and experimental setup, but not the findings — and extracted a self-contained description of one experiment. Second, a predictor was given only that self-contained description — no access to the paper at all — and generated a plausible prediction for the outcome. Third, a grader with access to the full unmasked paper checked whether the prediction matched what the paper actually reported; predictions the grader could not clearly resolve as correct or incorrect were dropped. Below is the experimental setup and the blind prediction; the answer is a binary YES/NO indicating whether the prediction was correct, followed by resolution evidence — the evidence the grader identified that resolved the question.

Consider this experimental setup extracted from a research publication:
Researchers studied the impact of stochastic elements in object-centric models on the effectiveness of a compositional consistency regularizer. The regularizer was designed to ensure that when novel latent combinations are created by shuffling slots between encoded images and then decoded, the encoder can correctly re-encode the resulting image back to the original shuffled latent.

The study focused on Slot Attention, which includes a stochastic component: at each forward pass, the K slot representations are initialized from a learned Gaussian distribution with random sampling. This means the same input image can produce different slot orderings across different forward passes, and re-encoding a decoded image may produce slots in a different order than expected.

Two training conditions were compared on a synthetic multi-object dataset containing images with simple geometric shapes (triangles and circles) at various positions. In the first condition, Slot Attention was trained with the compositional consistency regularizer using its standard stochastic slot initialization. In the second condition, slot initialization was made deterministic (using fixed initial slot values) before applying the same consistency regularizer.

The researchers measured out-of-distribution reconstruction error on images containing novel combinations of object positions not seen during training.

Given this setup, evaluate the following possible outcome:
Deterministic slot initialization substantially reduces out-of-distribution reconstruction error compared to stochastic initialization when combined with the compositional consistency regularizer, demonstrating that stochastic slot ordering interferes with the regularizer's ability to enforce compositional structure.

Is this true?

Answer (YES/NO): YES